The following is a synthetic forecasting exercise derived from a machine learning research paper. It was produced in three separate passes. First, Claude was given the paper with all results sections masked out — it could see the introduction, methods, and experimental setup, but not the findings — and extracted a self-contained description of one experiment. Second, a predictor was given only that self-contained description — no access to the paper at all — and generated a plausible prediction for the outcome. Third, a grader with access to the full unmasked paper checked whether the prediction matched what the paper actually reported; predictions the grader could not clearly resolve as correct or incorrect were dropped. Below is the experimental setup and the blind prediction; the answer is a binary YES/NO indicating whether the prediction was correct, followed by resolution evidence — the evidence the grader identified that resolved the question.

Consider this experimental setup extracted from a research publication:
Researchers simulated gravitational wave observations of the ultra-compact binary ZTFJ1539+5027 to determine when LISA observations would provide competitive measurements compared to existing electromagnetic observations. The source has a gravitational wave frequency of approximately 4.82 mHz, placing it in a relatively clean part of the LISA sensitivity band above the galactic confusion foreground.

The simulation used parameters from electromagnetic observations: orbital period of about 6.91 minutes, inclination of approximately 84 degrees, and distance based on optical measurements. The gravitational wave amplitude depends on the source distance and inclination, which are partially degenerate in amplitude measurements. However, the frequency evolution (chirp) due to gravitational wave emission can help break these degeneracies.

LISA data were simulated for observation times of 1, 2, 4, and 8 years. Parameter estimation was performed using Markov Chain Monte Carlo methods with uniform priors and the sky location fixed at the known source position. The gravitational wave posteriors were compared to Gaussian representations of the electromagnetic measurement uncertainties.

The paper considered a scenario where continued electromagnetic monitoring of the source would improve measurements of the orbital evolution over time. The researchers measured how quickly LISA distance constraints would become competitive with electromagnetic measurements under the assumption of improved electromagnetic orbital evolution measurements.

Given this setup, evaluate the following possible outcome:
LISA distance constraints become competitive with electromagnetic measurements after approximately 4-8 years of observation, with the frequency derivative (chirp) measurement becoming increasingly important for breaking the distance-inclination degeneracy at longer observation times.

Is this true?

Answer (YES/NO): NO